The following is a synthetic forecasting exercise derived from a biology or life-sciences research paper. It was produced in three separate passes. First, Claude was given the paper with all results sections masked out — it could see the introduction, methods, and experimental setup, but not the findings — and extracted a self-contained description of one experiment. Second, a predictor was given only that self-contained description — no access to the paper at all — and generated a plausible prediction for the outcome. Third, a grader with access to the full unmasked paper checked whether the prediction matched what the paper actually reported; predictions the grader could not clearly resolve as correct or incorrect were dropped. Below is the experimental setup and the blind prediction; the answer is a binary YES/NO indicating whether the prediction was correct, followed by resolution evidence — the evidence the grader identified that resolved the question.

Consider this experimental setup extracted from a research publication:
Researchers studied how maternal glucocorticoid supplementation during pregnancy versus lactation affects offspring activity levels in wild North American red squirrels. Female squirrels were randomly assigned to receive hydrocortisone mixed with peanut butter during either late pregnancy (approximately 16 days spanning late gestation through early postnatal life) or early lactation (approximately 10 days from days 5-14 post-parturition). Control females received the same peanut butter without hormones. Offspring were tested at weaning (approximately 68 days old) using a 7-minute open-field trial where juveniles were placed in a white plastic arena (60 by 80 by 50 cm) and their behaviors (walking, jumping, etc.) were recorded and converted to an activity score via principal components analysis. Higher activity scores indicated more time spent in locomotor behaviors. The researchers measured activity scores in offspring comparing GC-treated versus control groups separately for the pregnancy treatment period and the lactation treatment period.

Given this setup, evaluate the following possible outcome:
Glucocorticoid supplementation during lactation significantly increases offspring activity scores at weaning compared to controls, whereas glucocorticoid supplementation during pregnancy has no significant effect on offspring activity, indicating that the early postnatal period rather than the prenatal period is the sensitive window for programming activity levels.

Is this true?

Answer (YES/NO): NO